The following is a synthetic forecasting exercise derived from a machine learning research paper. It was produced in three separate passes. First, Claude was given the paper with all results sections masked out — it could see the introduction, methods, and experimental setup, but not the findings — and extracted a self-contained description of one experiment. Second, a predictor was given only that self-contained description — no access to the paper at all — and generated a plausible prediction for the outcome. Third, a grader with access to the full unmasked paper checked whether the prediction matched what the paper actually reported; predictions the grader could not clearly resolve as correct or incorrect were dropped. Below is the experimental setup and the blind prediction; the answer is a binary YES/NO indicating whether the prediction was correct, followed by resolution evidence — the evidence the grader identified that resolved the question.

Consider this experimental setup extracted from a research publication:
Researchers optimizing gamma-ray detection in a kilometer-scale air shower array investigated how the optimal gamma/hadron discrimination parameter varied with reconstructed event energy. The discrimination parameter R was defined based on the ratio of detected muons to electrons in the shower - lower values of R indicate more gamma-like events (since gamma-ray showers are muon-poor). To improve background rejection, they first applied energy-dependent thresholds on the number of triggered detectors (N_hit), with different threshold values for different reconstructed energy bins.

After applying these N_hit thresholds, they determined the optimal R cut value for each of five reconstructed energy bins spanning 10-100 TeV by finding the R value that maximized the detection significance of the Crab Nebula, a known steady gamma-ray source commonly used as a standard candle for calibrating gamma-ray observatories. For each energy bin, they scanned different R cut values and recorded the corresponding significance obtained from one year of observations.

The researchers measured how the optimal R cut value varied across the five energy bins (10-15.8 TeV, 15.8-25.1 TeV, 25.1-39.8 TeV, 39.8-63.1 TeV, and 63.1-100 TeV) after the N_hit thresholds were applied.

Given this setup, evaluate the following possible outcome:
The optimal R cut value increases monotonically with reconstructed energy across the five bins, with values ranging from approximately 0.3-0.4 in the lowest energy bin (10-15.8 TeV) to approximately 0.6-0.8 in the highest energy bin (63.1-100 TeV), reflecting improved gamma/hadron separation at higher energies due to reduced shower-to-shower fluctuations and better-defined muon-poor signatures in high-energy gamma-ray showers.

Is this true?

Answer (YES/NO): NO